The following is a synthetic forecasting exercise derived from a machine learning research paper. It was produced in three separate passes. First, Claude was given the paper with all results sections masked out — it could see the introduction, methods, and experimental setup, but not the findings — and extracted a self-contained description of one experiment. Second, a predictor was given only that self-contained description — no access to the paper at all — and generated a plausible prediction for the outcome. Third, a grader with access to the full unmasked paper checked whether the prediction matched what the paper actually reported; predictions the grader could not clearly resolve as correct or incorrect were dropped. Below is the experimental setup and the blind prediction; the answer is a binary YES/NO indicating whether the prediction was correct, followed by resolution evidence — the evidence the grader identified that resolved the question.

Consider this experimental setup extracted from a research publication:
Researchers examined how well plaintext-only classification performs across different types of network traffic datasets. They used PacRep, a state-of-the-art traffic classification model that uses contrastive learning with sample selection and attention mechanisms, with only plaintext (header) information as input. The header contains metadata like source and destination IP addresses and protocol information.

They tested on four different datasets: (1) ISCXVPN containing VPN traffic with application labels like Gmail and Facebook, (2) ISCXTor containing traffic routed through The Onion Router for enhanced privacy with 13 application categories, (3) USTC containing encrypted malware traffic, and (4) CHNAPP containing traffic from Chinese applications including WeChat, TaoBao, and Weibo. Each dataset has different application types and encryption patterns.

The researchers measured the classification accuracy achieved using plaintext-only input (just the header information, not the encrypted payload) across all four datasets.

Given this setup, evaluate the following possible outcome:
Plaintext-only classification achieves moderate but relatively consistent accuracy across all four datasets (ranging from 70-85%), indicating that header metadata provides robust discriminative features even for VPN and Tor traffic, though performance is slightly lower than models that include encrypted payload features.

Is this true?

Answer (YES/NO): NO